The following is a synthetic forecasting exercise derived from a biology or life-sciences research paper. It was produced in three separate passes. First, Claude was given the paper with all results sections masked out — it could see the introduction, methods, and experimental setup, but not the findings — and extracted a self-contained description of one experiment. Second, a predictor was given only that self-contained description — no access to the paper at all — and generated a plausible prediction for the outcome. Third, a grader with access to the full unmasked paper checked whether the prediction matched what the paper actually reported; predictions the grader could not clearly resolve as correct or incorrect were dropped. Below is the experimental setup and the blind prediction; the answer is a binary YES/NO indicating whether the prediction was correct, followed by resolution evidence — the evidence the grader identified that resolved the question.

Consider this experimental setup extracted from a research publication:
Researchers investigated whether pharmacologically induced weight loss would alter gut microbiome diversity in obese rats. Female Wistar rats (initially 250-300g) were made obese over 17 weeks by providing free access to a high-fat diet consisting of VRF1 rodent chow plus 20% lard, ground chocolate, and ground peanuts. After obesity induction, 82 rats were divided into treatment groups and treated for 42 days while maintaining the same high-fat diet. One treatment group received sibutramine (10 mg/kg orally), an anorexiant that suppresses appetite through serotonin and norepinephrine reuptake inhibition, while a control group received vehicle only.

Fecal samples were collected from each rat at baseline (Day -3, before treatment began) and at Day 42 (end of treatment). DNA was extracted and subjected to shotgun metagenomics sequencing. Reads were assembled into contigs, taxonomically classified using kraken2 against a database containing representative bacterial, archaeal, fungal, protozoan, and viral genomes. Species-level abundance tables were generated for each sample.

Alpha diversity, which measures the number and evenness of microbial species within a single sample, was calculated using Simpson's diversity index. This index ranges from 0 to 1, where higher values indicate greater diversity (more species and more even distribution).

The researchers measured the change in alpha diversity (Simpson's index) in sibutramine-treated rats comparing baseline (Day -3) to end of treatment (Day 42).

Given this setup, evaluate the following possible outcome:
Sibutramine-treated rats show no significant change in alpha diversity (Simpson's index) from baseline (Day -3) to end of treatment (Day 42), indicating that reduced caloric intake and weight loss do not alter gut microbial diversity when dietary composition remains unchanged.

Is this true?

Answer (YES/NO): YES